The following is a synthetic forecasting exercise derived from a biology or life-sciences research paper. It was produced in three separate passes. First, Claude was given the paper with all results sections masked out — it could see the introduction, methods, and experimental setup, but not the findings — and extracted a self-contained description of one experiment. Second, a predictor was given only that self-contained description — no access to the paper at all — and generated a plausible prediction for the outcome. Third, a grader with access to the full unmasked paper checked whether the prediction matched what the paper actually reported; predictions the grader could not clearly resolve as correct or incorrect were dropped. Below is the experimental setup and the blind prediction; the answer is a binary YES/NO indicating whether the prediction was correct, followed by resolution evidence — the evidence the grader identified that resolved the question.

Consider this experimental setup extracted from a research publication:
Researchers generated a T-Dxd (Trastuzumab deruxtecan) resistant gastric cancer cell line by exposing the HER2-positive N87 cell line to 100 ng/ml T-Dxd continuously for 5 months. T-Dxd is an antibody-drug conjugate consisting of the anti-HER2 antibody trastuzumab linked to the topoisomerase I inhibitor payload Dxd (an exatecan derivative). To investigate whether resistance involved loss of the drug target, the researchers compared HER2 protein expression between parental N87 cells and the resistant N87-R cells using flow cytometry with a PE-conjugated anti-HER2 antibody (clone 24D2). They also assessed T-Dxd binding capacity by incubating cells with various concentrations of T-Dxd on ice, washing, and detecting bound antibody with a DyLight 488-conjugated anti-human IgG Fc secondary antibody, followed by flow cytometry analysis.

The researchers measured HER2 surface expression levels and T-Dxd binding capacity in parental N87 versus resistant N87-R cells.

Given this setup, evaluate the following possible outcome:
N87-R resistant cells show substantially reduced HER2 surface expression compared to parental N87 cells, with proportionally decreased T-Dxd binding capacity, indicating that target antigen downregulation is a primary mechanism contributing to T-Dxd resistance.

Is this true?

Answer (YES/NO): NO